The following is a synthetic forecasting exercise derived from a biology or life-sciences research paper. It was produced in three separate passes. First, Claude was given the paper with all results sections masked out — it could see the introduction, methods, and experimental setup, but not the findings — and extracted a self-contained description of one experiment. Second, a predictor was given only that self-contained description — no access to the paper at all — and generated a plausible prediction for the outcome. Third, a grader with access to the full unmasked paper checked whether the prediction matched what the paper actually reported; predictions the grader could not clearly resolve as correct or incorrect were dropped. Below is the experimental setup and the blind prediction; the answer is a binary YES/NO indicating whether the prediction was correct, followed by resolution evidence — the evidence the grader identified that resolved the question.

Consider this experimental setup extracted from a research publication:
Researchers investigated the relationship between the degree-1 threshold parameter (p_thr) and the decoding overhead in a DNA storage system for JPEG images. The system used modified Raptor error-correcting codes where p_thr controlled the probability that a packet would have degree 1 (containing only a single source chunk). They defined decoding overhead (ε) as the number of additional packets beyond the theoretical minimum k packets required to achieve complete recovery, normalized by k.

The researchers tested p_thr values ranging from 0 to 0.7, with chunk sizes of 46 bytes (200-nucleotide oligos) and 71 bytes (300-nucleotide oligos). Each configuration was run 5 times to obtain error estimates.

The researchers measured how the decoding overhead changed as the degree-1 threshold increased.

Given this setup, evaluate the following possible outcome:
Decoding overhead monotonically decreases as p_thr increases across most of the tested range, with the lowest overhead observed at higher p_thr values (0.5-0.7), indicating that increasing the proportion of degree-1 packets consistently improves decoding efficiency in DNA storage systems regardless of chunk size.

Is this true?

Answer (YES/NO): NO